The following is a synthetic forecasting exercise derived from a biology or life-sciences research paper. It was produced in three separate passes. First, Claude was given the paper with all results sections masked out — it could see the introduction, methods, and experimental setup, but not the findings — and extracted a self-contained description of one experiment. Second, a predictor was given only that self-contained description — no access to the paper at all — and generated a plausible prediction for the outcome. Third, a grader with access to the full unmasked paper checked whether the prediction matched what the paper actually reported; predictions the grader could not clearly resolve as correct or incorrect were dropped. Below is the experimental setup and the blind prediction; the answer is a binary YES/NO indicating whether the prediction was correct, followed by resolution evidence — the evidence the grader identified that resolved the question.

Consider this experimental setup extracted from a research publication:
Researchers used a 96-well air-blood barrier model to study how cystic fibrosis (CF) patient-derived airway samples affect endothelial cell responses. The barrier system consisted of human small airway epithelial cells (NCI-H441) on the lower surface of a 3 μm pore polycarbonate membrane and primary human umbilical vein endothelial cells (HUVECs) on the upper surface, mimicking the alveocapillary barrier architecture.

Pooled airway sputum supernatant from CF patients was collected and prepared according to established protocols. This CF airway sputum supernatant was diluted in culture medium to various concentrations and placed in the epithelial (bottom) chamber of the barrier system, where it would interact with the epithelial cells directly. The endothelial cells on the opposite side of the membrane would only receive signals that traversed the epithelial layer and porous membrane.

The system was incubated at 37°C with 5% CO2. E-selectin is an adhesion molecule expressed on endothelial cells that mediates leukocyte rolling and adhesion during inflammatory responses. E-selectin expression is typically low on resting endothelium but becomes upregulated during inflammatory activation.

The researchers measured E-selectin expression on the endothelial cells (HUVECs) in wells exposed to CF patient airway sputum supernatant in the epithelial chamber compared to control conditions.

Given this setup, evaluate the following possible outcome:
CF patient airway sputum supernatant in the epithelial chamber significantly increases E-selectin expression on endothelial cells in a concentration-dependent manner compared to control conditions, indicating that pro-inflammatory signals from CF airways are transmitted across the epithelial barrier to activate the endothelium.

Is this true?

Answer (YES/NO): YES